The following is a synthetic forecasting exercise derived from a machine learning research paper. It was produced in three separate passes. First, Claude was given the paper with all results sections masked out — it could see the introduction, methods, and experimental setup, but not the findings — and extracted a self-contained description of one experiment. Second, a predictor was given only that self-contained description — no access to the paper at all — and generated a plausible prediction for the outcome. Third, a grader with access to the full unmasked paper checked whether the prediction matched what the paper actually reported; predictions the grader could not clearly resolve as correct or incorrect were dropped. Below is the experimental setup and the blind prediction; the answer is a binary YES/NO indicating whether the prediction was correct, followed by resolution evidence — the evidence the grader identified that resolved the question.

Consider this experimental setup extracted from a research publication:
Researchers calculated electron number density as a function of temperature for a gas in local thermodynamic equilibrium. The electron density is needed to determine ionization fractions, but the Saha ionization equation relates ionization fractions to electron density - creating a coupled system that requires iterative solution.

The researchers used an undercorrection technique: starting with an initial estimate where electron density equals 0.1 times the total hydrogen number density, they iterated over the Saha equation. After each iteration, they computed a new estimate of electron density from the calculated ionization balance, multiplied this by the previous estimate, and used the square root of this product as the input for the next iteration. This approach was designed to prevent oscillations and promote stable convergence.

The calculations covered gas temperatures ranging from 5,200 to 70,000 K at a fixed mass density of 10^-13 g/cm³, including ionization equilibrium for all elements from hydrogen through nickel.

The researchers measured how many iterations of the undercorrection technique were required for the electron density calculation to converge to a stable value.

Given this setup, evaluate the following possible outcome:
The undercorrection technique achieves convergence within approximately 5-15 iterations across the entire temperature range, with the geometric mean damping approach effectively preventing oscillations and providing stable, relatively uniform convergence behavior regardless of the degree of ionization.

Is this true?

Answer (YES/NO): NO